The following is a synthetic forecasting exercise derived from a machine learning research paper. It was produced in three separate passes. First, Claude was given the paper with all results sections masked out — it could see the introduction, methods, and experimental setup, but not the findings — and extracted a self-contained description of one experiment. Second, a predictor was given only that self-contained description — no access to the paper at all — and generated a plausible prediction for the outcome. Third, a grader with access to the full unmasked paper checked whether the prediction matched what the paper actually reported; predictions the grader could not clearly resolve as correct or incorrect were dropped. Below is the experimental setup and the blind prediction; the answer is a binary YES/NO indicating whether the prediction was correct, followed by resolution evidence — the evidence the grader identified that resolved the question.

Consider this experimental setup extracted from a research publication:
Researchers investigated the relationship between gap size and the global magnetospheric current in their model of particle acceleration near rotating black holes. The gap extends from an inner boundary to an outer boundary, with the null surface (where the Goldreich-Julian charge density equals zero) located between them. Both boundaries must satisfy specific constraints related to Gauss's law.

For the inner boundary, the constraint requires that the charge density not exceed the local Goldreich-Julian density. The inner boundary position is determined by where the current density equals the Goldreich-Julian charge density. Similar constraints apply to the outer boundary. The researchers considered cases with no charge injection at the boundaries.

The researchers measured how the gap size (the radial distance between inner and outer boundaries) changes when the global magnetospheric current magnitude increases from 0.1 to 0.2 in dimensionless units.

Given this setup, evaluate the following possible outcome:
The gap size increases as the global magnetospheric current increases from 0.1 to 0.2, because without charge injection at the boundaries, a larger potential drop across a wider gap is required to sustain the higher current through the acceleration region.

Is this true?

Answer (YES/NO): YES